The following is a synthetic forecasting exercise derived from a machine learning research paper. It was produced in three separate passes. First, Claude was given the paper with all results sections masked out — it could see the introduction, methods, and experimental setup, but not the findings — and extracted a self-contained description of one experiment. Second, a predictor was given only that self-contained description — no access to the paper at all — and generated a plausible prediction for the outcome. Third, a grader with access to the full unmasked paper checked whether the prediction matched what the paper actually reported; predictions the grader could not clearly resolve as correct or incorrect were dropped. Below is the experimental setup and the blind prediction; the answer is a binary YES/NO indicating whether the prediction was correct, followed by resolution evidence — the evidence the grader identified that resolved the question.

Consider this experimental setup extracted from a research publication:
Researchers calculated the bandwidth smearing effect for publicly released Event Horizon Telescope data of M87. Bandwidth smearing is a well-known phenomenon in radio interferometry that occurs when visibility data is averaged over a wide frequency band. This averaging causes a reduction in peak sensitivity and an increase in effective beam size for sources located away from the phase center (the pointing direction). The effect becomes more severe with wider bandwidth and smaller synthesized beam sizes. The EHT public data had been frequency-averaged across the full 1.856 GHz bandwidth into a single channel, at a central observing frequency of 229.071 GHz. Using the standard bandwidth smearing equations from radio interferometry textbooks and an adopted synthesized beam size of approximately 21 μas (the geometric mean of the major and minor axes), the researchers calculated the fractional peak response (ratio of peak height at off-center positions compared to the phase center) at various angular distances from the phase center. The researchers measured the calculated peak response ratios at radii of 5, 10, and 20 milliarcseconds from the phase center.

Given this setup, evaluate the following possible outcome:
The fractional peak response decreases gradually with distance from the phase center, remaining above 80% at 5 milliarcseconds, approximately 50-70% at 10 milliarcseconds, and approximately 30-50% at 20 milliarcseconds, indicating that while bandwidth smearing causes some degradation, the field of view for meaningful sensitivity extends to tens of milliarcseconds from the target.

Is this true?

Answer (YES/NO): NO